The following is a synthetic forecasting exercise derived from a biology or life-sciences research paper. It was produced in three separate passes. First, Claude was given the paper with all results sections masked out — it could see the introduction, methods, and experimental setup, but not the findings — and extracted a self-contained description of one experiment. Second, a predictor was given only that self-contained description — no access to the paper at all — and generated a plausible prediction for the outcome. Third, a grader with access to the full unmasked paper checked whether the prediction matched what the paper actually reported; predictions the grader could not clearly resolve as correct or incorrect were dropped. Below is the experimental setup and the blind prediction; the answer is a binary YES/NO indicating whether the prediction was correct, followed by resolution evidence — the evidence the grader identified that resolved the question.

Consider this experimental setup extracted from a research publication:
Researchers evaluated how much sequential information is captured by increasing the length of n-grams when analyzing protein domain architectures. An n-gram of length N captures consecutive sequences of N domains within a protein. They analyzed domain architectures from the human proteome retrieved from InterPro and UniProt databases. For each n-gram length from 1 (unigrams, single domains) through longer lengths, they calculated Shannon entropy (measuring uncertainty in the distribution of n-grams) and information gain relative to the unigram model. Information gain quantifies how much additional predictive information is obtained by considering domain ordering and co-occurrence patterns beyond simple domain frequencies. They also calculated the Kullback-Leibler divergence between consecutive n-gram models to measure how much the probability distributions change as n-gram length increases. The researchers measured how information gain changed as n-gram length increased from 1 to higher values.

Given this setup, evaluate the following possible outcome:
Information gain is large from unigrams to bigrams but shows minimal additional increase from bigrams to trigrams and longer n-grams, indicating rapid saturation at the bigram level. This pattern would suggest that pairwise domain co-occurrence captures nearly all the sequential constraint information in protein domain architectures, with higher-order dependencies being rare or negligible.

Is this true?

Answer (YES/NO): NO